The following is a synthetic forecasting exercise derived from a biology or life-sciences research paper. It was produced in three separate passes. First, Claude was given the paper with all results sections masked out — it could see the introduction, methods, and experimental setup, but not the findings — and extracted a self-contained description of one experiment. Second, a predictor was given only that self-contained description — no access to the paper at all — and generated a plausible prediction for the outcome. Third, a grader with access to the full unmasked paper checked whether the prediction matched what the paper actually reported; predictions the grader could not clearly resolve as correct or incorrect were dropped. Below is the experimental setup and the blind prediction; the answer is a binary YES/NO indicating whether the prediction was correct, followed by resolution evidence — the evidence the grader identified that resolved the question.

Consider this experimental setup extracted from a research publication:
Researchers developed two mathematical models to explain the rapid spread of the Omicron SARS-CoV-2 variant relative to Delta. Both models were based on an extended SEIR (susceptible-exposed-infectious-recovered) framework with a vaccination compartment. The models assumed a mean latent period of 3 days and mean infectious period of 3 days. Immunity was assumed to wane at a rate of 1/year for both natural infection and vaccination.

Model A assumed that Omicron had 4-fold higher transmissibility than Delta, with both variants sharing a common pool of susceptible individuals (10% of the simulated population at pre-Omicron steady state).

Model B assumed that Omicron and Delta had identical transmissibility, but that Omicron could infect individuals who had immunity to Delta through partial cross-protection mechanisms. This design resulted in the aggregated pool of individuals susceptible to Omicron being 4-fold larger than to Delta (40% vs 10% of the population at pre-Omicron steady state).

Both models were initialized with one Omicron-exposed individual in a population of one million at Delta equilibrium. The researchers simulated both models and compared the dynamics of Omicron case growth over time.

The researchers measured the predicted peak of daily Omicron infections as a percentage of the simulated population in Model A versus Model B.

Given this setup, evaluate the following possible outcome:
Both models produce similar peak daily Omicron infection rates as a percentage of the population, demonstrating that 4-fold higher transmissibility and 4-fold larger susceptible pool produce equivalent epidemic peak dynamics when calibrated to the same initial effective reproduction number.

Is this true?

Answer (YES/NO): NO